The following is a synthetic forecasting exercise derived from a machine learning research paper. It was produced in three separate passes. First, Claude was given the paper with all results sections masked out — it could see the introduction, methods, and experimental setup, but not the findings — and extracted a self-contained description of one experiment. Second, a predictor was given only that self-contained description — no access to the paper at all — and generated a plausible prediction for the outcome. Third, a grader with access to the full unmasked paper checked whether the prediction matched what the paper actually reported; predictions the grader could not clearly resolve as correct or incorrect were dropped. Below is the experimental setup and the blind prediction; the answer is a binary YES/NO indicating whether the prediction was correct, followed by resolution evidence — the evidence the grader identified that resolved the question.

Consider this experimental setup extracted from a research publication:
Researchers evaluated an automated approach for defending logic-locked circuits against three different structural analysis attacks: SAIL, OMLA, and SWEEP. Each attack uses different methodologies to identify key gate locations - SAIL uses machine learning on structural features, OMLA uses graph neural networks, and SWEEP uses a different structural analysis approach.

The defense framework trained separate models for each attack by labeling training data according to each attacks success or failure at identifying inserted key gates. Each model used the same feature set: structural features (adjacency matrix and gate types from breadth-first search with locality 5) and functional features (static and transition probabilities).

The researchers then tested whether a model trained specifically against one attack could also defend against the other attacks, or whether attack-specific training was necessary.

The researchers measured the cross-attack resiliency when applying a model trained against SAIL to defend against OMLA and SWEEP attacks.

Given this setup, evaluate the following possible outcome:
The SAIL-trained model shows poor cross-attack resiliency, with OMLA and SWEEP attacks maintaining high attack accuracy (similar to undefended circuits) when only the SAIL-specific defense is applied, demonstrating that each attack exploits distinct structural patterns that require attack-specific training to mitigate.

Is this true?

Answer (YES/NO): NO